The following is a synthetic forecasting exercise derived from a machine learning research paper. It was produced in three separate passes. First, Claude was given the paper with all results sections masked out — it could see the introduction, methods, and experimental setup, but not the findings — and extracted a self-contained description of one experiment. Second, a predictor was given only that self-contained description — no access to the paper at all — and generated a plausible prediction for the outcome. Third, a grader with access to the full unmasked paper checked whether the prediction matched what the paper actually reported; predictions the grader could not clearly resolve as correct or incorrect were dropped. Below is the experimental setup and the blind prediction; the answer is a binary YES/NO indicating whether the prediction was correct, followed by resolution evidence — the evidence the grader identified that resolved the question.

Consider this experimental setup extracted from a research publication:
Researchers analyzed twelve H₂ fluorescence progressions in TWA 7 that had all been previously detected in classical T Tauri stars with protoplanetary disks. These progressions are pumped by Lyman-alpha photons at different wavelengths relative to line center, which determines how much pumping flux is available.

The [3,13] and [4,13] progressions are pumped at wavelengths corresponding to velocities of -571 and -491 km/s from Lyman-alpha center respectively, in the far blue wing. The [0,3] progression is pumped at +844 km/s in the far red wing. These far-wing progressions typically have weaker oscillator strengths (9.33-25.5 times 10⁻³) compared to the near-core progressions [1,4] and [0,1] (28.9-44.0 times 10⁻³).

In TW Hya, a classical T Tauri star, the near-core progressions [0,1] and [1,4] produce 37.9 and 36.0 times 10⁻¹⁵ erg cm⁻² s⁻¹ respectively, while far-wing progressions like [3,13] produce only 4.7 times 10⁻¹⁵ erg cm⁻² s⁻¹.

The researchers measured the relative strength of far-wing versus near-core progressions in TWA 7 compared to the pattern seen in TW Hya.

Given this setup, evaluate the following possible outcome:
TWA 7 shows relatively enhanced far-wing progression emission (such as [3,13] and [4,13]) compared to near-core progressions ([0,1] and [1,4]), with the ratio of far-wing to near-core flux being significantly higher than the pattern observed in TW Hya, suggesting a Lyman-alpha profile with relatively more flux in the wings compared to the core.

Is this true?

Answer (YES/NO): NO